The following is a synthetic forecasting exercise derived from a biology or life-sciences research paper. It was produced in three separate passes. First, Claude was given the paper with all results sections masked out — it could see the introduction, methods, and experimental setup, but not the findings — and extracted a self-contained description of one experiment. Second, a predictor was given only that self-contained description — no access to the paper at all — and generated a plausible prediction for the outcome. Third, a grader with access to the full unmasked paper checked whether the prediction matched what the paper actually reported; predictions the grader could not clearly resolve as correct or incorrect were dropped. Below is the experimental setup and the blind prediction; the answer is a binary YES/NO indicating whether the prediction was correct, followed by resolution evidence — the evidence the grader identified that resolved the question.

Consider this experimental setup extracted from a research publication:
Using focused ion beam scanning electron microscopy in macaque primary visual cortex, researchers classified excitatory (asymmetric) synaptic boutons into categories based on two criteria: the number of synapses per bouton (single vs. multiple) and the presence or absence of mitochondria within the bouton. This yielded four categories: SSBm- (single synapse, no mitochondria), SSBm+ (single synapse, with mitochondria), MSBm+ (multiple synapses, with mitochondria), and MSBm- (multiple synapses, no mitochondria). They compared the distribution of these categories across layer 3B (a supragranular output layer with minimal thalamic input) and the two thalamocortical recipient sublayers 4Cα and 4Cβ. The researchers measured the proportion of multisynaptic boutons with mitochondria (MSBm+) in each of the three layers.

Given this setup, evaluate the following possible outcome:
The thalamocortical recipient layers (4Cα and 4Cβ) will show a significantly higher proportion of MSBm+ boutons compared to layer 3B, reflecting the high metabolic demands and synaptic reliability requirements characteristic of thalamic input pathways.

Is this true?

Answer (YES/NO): NO